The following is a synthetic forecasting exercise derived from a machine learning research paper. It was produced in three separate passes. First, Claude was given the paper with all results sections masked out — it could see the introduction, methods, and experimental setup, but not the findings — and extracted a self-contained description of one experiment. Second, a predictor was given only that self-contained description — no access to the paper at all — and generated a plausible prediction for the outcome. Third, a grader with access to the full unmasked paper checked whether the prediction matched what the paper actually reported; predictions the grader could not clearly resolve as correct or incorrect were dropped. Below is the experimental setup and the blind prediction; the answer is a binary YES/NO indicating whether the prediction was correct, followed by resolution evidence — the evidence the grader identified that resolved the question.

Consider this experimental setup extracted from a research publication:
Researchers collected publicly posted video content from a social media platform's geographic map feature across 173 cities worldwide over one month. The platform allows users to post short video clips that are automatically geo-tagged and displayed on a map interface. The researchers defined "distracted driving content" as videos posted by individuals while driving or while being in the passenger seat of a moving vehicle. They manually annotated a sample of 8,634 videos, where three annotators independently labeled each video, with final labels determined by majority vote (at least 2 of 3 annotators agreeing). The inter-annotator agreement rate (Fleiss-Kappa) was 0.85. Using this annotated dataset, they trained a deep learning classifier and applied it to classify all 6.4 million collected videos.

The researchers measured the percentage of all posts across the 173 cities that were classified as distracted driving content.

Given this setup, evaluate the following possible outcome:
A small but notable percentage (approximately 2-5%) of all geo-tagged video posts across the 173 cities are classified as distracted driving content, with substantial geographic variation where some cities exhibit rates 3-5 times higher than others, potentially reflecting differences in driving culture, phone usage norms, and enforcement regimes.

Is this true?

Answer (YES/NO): NO